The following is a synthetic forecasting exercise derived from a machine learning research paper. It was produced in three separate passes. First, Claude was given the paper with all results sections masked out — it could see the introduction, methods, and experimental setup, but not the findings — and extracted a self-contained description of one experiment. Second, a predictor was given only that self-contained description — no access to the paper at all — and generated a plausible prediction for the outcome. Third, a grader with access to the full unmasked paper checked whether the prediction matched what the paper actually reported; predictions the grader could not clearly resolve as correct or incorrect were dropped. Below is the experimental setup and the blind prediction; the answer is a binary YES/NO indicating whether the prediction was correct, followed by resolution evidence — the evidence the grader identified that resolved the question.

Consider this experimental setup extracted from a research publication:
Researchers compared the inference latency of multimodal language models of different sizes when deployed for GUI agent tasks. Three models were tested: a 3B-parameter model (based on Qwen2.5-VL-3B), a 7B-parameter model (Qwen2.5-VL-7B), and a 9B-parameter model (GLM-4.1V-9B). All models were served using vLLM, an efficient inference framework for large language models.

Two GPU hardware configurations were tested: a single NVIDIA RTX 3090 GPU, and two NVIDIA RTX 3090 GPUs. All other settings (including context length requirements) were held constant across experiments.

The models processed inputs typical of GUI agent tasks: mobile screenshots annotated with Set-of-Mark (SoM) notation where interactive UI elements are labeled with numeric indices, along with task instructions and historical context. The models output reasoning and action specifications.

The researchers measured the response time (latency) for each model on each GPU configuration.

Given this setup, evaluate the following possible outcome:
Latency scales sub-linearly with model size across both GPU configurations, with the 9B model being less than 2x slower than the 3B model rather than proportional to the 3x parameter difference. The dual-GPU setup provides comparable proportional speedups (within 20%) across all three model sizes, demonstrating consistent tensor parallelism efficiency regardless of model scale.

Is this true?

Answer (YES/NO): NO